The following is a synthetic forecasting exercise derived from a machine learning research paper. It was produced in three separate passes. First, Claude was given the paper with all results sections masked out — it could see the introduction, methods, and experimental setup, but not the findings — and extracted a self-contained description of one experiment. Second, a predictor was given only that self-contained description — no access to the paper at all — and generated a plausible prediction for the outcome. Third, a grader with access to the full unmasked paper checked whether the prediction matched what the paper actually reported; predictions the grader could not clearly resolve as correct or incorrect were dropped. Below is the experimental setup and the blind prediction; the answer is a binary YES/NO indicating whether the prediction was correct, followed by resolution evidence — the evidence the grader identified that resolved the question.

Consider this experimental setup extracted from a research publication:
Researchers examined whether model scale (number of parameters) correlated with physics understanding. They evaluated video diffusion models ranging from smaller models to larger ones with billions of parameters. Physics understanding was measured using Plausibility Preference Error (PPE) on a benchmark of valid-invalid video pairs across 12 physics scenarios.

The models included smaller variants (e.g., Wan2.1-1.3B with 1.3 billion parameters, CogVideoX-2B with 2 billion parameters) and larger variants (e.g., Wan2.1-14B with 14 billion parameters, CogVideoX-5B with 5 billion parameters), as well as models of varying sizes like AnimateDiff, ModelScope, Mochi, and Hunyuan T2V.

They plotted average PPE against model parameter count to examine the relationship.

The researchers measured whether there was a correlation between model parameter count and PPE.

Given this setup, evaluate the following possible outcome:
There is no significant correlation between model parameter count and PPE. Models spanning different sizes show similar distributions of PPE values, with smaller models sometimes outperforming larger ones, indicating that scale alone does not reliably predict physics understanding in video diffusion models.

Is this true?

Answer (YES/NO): NO